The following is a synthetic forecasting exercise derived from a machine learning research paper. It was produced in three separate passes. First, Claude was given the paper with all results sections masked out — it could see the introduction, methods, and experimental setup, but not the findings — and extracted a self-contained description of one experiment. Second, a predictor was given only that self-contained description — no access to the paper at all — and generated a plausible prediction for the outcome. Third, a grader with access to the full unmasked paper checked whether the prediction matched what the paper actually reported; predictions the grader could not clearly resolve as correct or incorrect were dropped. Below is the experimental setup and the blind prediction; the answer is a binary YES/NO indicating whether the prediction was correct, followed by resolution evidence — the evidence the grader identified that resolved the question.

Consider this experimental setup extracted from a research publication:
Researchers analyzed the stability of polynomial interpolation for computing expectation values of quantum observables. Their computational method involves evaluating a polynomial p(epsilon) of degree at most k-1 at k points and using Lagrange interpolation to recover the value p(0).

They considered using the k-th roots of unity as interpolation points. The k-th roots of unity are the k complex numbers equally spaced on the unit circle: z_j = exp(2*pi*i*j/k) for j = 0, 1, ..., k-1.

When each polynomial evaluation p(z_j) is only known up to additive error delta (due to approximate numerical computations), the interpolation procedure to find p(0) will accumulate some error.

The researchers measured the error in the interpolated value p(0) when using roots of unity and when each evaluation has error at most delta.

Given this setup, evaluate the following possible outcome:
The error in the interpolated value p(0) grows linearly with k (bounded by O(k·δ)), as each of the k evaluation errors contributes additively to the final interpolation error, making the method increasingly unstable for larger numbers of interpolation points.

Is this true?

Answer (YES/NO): NO